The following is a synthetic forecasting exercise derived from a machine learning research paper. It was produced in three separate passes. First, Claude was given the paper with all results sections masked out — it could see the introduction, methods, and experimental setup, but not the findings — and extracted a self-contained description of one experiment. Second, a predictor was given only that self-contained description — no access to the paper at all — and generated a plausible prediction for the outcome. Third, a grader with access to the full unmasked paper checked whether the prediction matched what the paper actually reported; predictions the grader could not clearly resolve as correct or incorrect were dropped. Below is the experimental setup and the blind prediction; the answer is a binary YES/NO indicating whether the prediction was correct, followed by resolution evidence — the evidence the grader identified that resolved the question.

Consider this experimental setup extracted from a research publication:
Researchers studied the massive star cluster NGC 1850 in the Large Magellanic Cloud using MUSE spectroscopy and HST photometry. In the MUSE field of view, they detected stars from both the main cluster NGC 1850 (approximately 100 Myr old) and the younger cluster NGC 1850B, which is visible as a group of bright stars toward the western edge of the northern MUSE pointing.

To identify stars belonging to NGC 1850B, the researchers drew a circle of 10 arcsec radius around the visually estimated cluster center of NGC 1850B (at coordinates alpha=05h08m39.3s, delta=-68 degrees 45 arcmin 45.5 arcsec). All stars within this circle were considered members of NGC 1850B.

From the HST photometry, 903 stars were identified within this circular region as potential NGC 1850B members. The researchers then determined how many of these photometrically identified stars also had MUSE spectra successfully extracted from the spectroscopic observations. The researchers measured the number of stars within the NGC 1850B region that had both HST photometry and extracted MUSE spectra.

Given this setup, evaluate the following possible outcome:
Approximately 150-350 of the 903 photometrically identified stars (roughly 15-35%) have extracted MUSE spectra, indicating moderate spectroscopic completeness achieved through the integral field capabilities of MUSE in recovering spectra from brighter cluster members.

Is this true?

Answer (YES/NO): NO